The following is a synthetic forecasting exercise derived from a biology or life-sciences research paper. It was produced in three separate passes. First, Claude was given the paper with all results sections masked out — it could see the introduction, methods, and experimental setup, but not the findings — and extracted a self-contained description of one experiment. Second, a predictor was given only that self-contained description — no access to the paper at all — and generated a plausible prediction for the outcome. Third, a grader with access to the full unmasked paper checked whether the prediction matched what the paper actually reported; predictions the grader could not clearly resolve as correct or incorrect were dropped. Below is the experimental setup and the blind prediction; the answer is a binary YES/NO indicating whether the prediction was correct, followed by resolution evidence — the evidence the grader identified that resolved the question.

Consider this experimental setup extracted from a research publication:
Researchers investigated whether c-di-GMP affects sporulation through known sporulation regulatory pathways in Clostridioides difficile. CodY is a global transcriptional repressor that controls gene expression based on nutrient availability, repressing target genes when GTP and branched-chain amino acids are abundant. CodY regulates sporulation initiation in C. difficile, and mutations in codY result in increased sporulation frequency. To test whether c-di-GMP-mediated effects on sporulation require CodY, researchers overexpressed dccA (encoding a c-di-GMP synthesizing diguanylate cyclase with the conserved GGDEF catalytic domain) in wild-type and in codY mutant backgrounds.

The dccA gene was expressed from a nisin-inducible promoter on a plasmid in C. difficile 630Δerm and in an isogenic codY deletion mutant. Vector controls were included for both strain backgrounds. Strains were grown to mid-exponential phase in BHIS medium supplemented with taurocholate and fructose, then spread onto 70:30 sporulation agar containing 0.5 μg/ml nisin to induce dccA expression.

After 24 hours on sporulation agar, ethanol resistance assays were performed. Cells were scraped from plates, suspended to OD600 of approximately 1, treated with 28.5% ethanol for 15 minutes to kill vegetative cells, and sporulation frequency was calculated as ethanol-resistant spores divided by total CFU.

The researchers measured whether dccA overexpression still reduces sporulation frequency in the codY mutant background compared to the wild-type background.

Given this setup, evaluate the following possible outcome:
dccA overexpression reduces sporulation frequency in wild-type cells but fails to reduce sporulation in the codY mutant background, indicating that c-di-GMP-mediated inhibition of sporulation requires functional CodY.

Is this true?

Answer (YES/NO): NO